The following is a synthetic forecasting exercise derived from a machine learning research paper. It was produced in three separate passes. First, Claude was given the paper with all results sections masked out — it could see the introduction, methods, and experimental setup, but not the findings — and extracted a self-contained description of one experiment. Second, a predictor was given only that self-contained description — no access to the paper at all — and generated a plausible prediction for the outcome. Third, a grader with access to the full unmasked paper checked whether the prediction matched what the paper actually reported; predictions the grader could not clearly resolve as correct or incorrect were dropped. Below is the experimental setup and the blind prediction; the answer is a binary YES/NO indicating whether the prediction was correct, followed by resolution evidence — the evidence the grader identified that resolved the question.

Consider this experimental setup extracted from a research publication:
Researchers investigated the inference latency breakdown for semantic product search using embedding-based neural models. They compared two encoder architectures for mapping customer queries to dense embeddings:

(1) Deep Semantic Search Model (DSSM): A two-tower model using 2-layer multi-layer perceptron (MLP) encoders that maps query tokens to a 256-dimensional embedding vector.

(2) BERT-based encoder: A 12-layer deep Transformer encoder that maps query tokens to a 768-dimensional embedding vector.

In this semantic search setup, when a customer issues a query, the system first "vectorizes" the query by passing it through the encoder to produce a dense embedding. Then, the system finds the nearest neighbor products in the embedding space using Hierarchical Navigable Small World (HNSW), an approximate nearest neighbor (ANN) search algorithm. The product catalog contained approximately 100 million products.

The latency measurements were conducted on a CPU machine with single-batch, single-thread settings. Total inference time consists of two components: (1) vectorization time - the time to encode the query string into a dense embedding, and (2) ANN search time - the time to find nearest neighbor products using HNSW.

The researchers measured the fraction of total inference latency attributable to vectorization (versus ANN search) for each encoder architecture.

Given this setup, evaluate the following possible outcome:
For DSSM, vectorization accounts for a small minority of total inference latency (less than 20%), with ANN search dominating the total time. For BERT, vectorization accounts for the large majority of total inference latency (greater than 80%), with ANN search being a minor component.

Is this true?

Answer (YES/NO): NO